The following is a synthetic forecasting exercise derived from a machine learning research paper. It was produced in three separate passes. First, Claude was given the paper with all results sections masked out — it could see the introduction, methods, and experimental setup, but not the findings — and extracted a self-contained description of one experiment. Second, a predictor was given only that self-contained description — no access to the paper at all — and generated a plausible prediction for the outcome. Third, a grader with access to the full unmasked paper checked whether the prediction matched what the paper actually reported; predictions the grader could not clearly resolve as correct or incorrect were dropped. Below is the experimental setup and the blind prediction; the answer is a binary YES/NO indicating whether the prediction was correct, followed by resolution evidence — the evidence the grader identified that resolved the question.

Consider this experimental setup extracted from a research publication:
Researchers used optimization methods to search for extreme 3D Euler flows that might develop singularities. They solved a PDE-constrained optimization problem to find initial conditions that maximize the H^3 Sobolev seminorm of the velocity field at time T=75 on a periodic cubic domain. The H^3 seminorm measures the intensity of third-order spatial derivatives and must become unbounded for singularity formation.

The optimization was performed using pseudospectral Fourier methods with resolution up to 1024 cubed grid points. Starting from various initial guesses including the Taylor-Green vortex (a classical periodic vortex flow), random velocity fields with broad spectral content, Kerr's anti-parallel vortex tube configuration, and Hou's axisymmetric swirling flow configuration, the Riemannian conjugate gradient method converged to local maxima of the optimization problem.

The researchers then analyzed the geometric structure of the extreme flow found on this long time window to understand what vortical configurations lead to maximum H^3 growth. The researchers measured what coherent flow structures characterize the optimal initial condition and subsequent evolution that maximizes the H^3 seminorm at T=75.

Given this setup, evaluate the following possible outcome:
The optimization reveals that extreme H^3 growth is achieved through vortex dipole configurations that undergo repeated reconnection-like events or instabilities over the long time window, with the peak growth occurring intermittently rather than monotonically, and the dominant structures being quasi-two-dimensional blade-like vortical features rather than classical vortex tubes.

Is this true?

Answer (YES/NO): NO